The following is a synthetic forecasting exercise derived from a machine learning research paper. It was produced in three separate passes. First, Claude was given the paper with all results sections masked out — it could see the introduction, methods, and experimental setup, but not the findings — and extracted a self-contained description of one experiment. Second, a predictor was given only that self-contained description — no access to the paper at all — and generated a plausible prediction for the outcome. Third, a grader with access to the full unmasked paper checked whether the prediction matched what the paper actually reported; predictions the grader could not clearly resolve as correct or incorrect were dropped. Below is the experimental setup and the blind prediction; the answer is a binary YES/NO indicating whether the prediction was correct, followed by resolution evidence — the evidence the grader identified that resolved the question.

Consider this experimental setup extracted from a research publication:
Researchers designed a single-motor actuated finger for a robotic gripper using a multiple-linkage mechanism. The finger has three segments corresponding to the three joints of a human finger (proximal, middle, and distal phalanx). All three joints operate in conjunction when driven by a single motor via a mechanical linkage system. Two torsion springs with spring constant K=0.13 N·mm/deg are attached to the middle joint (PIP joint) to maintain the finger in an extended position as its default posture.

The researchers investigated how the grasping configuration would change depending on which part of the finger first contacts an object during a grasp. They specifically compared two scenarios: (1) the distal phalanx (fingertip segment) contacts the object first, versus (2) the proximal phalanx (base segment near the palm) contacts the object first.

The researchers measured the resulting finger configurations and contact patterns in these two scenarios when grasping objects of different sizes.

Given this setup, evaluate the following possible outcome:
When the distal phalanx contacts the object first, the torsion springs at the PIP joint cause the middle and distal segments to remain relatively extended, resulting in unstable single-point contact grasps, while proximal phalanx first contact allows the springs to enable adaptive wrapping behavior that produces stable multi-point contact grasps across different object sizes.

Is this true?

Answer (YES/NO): NO